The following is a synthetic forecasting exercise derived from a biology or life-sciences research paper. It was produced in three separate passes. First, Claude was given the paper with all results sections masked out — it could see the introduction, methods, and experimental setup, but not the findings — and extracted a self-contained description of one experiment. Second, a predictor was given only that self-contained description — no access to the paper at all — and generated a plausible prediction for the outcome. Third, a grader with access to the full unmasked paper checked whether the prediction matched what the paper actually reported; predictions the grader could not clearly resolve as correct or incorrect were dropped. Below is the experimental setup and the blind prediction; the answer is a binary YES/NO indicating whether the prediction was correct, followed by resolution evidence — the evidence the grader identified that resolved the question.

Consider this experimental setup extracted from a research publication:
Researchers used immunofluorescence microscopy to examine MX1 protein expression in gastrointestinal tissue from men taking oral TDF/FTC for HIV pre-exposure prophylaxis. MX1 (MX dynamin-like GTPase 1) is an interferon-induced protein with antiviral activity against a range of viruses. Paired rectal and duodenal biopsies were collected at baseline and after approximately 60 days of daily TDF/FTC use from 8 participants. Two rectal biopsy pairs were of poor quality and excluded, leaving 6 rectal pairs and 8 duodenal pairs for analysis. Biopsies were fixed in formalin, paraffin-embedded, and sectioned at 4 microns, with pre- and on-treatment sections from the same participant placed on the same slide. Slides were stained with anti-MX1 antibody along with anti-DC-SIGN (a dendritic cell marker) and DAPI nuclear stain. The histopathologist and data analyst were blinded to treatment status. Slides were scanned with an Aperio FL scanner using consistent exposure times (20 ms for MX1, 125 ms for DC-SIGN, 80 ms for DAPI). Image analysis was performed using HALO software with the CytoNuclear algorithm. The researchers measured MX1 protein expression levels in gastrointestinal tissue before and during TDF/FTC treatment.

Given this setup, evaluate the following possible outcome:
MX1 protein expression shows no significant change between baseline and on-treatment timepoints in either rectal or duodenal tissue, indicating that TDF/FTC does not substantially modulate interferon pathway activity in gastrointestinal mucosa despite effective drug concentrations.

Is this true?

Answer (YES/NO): NO